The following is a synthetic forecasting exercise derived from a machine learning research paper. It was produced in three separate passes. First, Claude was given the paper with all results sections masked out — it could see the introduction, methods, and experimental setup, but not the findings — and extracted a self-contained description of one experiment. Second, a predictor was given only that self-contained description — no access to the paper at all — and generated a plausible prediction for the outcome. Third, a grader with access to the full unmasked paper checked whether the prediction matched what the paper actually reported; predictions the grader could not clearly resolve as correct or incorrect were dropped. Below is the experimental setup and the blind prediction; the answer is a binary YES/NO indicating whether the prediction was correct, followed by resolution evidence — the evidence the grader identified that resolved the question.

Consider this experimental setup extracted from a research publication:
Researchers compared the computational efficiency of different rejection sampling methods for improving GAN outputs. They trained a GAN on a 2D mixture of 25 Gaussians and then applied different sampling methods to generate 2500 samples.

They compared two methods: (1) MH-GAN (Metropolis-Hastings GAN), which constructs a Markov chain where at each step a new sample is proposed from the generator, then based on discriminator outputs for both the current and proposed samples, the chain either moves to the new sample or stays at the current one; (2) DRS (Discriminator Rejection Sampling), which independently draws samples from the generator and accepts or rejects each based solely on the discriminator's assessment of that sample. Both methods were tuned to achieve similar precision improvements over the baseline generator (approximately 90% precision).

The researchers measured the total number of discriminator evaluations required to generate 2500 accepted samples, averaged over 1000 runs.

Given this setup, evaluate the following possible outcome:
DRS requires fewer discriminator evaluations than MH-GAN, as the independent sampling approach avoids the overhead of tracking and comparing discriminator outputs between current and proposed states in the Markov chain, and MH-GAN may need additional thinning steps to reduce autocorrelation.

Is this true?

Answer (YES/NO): YES